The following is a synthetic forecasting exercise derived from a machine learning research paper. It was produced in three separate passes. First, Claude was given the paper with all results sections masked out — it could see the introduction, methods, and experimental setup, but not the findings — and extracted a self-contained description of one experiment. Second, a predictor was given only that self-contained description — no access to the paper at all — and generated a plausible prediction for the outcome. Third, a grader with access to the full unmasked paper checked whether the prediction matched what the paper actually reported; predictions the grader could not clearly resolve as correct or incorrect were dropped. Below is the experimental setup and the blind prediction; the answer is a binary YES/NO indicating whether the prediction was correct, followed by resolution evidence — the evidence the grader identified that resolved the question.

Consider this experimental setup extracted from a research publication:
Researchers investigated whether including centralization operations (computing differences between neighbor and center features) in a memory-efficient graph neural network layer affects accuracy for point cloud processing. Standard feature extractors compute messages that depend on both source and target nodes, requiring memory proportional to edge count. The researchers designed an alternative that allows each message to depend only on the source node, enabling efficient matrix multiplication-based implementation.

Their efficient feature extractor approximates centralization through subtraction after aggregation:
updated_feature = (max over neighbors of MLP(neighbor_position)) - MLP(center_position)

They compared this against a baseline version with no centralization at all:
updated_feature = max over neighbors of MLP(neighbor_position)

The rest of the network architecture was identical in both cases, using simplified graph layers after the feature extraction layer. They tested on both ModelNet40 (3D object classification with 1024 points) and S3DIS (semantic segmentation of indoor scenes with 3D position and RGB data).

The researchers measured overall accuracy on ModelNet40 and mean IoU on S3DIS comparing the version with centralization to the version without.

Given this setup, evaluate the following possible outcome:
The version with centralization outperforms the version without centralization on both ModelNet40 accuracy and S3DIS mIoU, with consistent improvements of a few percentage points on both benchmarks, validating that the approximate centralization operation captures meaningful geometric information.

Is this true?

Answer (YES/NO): YES